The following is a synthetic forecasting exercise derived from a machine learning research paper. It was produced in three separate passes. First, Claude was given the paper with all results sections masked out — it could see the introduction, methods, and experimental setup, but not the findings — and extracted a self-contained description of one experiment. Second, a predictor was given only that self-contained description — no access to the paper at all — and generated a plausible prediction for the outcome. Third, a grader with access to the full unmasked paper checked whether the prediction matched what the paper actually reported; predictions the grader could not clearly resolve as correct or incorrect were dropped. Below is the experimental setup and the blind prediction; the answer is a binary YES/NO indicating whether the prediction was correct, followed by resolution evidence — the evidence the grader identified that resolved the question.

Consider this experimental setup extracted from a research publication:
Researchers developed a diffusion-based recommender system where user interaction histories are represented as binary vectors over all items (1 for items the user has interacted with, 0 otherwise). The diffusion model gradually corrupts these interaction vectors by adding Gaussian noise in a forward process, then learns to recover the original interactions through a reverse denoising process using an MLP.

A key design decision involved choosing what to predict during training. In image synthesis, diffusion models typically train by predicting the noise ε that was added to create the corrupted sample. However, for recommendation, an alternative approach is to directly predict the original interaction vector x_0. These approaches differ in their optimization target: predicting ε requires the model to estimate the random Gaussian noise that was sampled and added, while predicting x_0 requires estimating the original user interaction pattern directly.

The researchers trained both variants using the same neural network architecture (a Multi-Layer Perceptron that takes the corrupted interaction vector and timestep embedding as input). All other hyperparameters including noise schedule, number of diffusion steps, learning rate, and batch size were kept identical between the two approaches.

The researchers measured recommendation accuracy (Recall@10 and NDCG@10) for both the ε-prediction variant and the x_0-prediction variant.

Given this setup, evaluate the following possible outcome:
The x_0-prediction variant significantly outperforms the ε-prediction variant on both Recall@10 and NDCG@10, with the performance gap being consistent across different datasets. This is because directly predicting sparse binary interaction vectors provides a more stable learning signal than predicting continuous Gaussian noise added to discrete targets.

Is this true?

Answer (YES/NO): YES